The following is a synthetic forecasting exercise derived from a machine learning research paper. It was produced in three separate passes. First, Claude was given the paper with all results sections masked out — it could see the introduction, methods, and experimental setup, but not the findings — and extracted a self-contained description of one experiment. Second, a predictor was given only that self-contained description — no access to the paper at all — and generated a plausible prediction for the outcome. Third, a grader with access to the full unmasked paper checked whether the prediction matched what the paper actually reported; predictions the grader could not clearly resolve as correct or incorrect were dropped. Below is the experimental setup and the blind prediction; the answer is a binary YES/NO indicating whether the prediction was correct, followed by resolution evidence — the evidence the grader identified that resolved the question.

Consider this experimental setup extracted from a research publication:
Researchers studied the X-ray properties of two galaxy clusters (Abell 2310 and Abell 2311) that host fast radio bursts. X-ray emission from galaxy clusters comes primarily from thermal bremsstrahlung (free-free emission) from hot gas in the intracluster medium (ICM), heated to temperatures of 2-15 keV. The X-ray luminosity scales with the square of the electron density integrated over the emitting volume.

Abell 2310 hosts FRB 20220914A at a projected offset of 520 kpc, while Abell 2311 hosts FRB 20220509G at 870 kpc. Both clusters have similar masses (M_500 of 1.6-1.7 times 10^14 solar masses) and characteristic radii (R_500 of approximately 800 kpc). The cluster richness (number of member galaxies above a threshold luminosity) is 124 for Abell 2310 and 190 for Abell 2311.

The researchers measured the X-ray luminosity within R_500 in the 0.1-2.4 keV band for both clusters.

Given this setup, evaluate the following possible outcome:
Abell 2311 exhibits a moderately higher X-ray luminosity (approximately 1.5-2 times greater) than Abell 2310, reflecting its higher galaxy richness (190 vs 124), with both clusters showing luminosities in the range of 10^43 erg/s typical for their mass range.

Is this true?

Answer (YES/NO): NO